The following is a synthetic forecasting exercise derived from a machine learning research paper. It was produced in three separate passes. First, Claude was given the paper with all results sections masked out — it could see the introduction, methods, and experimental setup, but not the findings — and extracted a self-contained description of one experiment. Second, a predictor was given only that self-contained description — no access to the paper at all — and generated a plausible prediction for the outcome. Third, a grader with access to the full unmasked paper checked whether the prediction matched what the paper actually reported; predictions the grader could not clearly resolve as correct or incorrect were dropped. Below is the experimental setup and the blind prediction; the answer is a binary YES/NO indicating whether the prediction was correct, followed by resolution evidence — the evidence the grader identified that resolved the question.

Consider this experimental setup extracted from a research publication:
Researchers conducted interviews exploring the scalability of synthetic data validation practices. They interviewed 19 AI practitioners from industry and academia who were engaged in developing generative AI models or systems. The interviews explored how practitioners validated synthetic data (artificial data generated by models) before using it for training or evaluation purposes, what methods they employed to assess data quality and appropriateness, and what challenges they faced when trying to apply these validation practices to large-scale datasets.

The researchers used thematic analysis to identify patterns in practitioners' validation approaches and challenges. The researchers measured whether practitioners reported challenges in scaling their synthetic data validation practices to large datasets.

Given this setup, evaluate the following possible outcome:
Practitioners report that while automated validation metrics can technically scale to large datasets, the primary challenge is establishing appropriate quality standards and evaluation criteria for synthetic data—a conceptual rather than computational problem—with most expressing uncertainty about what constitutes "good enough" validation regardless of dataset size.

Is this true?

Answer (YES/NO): NO